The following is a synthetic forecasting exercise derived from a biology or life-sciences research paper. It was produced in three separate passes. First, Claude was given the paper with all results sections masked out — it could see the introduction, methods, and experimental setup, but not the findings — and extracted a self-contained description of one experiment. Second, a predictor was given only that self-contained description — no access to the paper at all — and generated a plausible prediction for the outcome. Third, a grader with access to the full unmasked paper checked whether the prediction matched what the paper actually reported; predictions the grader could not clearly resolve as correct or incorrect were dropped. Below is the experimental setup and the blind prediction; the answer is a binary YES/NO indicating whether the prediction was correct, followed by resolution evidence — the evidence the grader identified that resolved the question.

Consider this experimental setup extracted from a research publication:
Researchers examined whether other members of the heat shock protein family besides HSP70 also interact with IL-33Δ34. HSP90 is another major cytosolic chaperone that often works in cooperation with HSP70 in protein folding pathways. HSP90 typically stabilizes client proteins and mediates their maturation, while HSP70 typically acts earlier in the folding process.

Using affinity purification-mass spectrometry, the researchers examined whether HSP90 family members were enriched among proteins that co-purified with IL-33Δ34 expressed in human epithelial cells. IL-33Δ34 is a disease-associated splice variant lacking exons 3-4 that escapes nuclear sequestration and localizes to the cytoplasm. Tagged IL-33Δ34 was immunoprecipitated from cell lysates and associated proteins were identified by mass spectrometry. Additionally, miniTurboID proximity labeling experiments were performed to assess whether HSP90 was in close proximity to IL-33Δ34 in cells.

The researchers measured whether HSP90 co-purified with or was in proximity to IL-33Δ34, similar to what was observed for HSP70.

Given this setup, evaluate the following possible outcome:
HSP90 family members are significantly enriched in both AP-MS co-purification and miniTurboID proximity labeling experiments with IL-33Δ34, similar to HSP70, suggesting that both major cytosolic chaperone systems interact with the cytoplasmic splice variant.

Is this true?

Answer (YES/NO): NO